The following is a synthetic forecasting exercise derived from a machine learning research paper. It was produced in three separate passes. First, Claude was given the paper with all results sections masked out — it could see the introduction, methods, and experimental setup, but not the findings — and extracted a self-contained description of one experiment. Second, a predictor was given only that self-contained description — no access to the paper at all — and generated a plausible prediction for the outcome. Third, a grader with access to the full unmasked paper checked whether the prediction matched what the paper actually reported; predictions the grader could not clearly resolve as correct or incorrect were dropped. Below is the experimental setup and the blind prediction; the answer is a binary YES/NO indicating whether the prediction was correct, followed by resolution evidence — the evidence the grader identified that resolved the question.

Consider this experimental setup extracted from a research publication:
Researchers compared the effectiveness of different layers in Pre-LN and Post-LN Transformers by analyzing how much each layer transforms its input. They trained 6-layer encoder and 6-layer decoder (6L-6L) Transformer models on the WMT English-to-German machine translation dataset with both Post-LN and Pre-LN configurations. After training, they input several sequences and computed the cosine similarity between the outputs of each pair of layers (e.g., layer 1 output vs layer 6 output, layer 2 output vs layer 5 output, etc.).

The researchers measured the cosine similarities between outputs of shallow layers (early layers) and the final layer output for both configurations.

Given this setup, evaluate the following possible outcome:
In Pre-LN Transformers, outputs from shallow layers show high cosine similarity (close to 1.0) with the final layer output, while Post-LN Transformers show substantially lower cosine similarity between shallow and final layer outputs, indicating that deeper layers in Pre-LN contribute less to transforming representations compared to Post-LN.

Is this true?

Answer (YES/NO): YES